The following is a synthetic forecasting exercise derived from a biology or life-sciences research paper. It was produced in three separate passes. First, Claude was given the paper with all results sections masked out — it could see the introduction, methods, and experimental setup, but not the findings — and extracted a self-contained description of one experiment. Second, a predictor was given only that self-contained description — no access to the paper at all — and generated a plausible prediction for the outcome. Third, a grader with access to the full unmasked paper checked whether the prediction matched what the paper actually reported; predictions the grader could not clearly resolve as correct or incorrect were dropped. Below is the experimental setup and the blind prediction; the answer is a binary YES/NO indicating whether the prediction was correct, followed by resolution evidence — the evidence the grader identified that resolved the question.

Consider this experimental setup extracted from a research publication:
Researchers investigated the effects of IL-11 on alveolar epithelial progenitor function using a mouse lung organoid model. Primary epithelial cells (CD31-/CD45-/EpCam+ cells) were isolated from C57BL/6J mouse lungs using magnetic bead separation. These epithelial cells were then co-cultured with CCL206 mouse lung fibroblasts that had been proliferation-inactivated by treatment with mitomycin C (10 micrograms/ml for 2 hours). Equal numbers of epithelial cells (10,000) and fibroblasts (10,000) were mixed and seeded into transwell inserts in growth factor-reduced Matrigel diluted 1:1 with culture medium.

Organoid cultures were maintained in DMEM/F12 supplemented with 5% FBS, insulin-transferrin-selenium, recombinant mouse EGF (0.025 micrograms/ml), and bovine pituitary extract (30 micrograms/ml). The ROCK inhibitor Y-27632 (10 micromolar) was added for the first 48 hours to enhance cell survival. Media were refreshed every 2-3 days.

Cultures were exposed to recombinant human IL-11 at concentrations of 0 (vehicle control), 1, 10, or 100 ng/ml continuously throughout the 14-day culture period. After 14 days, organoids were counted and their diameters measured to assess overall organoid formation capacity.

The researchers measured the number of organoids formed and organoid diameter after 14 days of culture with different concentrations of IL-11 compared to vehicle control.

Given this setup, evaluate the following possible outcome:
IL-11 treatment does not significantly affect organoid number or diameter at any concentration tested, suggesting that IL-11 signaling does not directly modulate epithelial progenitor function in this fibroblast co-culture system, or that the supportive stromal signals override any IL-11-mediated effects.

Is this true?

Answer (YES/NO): NO